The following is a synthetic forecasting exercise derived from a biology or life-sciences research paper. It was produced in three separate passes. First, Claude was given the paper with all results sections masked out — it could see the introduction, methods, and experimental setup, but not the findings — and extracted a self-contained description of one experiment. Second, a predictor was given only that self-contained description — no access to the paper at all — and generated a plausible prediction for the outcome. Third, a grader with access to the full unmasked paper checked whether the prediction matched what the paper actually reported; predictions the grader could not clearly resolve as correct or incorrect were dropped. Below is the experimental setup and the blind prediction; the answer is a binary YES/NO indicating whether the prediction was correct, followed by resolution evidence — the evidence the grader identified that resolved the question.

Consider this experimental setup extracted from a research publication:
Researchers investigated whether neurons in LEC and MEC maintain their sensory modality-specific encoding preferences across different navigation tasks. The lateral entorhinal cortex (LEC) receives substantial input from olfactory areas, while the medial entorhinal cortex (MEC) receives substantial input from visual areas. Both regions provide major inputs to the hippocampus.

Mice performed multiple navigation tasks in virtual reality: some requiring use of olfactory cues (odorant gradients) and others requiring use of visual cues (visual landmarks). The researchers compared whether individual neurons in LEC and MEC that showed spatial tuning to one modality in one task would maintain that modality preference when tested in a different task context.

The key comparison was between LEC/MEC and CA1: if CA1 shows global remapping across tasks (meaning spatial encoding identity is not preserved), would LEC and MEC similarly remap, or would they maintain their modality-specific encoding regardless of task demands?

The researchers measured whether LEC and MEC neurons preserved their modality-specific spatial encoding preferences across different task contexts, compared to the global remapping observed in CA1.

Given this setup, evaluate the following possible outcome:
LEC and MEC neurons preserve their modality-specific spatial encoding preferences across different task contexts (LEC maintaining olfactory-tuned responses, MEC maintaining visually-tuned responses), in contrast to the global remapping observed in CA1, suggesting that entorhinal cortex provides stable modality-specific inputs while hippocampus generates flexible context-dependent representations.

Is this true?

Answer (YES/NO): YES